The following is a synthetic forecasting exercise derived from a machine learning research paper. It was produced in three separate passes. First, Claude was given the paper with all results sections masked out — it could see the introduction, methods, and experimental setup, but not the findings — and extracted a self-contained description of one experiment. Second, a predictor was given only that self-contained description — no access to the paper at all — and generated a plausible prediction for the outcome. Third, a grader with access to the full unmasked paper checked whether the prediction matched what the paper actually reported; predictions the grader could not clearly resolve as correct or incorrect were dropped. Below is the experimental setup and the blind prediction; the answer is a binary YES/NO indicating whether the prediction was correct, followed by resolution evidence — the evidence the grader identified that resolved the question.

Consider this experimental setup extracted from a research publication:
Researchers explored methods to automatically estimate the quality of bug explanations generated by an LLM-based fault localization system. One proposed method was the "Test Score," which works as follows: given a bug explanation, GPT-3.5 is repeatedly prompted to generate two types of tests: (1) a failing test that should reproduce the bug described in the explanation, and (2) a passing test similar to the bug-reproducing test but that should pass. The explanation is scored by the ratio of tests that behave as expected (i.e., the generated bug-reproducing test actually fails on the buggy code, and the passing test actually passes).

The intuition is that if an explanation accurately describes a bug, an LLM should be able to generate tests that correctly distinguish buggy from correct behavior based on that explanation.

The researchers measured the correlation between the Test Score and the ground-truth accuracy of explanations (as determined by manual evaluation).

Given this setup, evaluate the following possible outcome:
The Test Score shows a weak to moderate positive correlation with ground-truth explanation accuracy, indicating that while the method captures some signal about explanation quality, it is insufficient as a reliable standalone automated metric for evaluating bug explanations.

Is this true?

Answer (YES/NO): YES